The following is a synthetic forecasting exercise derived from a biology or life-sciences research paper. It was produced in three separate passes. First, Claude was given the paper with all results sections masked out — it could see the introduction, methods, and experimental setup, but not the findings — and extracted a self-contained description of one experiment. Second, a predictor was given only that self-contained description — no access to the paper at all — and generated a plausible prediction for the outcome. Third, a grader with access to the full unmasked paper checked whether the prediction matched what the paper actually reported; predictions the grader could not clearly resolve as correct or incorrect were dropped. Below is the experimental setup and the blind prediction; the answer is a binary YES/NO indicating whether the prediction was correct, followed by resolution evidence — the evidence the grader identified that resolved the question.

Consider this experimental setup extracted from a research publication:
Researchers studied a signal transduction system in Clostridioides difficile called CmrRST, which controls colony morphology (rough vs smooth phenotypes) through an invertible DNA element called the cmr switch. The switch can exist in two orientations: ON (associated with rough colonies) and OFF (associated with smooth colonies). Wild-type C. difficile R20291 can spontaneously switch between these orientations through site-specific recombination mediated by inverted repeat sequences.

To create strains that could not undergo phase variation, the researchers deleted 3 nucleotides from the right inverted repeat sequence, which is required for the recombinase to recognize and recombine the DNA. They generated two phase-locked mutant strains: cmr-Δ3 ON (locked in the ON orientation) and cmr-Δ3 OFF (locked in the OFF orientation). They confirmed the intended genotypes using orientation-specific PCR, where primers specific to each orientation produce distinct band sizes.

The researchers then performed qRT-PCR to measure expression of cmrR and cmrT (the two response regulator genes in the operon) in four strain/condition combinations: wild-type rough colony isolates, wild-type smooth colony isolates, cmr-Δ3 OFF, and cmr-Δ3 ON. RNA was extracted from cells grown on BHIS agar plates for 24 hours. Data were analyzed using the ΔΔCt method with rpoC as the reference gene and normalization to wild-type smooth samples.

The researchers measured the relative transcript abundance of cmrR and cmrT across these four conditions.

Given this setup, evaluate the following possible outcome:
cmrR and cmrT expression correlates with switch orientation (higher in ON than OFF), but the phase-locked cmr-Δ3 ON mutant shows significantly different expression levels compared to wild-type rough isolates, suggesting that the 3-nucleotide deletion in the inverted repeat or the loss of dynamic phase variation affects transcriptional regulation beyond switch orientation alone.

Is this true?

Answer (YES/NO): NO